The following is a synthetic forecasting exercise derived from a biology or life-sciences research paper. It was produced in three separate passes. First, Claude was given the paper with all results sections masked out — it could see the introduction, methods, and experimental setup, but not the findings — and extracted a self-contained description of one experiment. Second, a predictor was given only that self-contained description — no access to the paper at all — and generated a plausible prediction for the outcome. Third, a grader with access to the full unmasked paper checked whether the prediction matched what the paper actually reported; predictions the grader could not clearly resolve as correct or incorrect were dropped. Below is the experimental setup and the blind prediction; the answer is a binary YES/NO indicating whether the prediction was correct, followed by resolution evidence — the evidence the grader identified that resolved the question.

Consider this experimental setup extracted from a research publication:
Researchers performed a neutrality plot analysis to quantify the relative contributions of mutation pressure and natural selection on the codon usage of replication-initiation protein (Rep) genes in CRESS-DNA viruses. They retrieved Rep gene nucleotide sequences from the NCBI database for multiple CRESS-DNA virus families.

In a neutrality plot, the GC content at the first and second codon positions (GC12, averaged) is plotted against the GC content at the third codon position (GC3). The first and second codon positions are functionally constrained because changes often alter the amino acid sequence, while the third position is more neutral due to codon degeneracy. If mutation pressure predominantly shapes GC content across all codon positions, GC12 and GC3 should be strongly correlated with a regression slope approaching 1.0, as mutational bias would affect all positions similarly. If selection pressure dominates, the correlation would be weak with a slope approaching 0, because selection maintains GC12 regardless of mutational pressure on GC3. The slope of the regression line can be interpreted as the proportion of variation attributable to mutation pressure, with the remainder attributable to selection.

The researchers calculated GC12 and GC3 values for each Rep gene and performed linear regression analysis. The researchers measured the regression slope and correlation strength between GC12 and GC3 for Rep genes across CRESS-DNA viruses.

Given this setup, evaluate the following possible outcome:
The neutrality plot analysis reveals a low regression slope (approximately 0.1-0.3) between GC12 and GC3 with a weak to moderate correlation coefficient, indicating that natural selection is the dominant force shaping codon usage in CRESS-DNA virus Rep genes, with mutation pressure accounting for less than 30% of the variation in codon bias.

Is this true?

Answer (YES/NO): YES